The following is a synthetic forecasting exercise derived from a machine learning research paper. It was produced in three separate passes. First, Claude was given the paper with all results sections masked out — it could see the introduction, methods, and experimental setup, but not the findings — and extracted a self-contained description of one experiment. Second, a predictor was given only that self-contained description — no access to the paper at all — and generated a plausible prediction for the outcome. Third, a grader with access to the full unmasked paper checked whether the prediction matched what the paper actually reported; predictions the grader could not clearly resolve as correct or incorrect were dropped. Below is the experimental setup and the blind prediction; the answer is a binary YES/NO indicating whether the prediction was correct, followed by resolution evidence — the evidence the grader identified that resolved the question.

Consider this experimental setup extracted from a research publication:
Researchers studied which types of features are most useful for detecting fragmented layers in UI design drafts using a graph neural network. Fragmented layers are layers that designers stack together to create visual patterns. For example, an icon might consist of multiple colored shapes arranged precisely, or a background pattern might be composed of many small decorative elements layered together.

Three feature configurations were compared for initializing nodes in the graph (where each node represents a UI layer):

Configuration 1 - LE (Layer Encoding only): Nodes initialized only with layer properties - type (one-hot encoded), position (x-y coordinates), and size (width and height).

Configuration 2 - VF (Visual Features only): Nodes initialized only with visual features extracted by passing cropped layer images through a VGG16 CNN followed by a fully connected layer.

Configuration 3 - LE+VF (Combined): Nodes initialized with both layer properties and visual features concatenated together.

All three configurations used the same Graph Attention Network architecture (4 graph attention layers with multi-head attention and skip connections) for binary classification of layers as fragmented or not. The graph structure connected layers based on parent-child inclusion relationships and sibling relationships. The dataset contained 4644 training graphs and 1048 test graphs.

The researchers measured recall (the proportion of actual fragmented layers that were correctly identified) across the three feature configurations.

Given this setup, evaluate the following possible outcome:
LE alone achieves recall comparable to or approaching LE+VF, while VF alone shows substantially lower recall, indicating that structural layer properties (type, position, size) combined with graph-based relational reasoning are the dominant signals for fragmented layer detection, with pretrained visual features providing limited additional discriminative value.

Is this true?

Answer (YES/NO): NO